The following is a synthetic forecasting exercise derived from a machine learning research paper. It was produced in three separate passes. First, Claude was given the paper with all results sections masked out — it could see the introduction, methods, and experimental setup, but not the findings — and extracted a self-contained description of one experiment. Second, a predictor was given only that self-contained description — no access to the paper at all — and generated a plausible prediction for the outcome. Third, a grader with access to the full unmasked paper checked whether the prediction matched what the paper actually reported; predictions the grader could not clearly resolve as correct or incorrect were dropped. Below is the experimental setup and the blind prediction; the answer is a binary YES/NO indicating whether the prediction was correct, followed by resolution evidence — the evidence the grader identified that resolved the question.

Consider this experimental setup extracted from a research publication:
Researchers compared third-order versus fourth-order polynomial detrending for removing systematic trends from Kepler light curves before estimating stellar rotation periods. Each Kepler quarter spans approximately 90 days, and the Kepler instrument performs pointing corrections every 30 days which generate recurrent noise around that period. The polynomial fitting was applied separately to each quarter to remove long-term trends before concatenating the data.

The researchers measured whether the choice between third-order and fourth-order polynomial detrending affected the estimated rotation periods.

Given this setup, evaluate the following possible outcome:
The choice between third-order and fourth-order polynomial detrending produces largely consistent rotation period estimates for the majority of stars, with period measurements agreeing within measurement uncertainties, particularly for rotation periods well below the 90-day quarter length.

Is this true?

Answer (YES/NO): YES